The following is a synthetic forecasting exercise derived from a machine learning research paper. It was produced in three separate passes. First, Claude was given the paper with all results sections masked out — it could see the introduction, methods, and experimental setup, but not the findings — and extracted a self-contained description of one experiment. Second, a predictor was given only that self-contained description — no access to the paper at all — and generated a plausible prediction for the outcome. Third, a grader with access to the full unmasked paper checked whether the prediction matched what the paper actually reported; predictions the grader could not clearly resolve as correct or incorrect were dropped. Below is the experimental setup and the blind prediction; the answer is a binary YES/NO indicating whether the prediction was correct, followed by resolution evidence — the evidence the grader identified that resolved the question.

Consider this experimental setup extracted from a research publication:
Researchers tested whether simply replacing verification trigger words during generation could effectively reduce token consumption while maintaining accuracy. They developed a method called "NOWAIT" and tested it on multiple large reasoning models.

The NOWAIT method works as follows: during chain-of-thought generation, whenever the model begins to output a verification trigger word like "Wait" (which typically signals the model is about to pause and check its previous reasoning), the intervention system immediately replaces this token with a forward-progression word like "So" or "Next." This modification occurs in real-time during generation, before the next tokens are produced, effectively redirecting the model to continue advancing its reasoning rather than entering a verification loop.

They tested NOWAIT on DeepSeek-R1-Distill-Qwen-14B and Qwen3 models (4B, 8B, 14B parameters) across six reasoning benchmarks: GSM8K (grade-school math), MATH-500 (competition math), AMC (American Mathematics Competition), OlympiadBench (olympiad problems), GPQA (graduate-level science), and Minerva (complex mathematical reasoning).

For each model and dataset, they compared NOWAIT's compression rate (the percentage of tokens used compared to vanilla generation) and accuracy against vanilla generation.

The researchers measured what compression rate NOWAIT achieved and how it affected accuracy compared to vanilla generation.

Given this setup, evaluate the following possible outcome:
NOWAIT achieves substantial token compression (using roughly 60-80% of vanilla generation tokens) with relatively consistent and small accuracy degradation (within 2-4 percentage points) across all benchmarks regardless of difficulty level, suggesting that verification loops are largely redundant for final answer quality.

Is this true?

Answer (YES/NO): NO